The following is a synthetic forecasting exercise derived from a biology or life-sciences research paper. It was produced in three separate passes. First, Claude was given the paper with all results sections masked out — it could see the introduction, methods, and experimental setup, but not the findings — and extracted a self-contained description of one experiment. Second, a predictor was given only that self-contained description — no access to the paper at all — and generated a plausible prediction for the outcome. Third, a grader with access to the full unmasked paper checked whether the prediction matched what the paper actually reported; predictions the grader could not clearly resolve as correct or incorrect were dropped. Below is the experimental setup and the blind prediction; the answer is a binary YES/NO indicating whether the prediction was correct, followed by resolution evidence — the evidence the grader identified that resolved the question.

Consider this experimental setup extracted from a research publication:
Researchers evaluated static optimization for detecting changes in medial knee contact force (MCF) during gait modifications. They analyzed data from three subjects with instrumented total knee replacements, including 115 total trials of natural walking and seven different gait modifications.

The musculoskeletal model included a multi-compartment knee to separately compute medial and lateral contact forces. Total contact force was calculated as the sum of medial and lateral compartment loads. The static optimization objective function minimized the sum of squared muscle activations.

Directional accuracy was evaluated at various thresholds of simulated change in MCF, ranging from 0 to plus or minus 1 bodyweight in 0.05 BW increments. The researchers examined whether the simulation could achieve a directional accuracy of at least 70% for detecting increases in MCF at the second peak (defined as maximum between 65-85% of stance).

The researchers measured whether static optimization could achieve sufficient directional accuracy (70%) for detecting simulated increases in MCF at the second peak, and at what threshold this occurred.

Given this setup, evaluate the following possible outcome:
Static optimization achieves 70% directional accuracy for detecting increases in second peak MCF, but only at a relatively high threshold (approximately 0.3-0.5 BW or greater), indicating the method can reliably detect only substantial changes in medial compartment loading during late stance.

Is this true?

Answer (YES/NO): NO